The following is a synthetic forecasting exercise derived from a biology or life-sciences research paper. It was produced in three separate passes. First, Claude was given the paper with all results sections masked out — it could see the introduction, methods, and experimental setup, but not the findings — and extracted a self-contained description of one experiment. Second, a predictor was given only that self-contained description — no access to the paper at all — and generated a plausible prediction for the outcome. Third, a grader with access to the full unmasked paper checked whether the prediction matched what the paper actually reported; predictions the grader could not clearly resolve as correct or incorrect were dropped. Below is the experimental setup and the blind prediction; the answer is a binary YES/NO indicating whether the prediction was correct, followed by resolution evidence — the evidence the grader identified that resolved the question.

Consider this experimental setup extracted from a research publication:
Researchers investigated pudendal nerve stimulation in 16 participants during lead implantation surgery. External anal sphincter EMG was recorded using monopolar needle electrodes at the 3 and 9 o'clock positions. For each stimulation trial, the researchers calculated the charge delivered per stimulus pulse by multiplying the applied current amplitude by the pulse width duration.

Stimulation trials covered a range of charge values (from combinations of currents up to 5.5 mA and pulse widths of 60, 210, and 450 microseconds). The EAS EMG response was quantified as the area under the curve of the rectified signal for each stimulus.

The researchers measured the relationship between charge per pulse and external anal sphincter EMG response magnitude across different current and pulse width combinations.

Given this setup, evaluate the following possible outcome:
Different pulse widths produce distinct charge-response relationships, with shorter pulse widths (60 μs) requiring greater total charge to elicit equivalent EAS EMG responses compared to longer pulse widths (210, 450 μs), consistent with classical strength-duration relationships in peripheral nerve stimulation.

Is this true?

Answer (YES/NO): NO